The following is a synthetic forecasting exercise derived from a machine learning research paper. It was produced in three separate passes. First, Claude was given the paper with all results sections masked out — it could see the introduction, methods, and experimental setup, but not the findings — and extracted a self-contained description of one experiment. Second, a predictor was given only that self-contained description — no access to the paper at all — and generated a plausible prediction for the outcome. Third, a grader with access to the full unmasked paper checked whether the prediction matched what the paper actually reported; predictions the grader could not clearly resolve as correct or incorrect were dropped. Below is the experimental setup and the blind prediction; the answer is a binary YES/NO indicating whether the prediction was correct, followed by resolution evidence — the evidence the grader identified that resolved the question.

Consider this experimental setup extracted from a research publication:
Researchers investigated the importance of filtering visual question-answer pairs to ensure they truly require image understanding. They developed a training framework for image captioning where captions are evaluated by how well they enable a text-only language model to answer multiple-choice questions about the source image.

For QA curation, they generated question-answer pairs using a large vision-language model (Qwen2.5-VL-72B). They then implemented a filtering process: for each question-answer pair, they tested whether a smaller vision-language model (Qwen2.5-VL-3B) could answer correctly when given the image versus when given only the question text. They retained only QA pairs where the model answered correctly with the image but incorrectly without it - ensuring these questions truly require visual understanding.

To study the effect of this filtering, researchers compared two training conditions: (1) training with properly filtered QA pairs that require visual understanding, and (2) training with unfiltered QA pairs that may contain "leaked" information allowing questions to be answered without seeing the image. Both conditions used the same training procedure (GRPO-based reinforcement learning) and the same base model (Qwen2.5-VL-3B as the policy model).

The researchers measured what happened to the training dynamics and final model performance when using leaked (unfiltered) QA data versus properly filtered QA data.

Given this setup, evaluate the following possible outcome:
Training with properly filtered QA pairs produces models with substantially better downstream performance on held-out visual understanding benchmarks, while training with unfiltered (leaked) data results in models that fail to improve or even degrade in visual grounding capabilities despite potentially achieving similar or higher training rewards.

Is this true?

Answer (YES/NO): NO